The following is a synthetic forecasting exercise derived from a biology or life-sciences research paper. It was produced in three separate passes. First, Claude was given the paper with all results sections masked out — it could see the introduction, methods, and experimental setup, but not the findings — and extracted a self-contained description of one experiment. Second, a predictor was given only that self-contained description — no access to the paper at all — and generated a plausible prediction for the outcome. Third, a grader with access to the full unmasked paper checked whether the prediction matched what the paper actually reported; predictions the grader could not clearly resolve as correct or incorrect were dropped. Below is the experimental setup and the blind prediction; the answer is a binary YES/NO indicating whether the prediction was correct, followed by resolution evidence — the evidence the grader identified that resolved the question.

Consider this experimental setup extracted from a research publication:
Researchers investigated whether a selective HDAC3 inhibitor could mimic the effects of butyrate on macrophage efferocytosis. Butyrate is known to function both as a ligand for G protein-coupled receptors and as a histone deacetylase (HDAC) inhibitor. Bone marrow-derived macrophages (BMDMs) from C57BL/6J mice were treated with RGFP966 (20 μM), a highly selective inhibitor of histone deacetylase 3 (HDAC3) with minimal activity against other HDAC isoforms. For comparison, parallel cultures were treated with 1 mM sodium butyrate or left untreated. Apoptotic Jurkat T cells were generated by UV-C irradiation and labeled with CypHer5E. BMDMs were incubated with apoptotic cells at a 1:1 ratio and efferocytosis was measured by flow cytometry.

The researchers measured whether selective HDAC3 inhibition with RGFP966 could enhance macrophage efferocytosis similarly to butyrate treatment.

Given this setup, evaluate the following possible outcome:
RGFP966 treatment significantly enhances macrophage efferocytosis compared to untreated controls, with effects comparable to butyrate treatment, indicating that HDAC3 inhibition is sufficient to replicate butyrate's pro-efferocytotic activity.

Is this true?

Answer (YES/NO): YES